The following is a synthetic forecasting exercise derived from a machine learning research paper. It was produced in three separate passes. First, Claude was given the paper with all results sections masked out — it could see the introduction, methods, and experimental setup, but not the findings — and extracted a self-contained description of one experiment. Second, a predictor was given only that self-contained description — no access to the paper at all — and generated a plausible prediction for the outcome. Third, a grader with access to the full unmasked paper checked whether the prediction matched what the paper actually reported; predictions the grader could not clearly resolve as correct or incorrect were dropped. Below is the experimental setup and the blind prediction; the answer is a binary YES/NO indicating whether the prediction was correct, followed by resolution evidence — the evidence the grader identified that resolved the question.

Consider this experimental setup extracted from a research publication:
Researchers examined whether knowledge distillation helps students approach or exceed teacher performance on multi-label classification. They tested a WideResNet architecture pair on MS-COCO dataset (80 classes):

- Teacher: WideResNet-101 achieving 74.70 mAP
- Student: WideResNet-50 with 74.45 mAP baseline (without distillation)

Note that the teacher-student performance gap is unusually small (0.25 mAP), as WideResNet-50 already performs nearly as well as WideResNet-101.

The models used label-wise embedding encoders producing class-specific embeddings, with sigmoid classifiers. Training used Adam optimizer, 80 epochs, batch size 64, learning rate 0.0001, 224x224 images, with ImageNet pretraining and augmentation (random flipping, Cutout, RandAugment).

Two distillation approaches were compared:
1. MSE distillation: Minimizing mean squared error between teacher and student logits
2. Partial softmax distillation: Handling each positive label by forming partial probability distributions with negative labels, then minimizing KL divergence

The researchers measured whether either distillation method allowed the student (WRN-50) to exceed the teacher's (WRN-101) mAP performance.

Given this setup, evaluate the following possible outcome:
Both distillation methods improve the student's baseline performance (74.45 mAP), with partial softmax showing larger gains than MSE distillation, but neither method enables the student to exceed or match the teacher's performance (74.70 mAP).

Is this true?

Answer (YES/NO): NO